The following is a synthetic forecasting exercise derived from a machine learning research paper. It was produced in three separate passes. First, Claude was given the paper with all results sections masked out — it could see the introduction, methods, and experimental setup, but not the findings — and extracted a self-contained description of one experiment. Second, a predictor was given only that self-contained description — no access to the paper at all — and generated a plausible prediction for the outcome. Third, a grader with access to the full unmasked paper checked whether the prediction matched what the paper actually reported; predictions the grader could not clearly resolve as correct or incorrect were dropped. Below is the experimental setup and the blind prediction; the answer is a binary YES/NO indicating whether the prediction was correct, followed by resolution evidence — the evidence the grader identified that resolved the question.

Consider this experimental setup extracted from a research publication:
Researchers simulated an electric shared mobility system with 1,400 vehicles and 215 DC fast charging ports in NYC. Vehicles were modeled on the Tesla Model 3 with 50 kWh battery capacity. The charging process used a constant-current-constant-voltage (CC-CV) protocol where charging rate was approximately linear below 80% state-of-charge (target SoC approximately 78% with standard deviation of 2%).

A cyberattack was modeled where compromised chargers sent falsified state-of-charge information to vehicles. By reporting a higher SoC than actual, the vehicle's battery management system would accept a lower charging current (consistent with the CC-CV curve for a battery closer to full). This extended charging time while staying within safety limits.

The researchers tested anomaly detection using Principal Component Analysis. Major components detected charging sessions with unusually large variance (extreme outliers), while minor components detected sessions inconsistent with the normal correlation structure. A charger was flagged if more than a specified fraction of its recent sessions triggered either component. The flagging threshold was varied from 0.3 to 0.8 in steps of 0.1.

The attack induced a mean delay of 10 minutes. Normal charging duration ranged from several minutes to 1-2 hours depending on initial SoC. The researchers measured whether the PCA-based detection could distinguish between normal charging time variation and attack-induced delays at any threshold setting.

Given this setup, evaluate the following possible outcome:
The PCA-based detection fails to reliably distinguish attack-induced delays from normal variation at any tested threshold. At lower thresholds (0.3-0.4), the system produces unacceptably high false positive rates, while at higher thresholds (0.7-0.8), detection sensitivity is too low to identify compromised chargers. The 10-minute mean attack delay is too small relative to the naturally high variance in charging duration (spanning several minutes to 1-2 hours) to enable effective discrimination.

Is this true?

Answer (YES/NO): NO